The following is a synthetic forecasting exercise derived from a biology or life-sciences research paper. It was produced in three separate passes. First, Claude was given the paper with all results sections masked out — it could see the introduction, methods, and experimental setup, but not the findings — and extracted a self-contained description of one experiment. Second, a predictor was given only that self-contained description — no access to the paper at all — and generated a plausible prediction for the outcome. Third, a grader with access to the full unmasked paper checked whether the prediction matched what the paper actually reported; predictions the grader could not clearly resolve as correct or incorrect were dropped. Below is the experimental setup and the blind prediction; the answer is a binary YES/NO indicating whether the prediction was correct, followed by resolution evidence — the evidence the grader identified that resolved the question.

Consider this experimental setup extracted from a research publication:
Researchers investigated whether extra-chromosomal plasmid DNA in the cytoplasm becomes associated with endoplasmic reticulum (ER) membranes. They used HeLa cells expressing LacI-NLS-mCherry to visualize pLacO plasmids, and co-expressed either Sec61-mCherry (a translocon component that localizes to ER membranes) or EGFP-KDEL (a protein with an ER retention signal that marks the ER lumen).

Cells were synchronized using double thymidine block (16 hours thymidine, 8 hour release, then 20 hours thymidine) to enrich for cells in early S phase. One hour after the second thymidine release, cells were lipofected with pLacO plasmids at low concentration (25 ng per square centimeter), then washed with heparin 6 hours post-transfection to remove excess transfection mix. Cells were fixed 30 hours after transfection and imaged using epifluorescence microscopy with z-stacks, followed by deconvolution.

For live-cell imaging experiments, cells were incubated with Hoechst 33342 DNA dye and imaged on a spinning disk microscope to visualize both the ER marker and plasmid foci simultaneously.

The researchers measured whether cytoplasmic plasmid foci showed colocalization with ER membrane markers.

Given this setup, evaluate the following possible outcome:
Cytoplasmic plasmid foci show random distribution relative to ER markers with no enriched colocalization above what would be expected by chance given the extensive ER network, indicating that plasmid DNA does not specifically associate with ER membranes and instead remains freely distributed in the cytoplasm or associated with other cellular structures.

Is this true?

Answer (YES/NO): NO